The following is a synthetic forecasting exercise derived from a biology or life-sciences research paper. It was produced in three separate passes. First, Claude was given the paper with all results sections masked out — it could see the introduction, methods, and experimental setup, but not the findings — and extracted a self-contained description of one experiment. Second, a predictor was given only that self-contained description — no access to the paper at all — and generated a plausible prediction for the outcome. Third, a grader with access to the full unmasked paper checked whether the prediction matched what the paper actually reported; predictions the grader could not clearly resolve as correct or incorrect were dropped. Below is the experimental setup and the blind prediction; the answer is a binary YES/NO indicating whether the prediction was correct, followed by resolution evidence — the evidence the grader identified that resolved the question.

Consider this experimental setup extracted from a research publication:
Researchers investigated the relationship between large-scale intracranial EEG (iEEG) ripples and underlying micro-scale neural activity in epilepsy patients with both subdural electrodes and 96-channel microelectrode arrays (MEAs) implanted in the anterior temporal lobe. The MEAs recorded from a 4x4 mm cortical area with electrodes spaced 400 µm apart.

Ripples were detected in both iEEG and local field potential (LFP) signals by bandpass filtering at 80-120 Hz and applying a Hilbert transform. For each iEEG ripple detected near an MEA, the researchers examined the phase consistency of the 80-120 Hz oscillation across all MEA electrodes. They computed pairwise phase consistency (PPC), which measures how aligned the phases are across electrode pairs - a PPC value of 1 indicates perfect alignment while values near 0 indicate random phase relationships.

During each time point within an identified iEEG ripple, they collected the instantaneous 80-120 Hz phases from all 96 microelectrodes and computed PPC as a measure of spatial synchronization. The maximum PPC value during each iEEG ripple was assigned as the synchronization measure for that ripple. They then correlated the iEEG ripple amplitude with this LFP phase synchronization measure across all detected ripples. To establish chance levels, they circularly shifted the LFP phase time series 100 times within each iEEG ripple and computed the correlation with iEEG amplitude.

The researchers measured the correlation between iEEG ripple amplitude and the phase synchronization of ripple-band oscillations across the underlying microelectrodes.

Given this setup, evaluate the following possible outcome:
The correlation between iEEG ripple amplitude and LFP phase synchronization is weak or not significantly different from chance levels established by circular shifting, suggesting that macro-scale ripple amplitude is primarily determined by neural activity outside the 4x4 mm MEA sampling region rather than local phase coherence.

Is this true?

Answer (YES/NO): NO